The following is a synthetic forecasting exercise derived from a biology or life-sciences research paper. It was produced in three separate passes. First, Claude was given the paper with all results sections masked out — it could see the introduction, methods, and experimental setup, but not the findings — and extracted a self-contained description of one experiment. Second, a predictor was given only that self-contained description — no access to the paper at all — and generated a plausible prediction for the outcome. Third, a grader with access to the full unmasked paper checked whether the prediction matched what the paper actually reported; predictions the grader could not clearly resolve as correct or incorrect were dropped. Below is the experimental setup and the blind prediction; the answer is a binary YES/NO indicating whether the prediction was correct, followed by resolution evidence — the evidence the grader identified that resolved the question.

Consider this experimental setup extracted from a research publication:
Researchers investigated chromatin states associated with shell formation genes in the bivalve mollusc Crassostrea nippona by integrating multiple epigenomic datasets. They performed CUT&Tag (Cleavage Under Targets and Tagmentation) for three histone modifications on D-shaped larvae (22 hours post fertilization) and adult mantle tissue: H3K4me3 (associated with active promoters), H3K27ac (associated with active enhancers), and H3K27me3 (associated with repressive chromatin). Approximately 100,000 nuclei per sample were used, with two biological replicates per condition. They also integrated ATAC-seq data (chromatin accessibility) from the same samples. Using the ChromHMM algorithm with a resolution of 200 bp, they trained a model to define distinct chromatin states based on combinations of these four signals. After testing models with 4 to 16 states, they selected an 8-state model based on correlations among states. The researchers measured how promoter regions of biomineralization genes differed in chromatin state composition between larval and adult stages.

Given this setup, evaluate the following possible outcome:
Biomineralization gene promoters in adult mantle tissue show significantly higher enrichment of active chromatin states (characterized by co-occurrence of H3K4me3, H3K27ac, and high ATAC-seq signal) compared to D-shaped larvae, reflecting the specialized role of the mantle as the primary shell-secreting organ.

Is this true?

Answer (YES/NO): NO